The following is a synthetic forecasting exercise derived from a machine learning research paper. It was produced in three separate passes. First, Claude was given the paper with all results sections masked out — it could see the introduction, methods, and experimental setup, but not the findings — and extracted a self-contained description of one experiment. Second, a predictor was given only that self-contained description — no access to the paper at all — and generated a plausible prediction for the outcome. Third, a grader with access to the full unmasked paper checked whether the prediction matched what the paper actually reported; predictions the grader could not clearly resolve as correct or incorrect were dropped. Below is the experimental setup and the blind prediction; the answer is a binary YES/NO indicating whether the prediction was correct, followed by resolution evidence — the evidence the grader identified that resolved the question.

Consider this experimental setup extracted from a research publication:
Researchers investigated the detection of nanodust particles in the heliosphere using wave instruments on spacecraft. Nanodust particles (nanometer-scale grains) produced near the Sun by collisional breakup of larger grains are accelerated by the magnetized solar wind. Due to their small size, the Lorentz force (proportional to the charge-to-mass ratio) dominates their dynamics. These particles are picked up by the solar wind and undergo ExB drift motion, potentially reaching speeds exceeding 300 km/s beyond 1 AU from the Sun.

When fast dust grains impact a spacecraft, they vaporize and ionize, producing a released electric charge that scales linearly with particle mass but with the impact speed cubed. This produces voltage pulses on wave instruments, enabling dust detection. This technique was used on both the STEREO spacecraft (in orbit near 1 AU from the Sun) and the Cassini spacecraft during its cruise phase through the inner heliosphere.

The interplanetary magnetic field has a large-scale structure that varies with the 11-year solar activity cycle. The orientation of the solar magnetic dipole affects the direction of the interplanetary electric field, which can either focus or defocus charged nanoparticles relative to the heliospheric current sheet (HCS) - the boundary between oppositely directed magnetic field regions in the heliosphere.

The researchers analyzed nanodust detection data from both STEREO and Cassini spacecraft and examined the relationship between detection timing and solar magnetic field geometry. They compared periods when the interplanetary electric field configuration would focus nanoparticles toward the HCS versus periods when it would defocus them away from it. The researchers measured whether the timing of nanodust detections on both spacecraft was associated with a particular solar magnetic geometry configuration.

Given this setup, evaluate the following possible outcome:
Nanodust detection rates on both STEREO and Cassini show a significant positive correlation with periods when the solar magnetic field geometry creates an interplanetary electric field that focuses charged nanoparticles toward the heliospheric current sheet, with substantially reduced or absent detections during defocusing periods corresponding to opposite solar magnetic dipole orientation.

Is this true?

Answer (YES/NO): YES